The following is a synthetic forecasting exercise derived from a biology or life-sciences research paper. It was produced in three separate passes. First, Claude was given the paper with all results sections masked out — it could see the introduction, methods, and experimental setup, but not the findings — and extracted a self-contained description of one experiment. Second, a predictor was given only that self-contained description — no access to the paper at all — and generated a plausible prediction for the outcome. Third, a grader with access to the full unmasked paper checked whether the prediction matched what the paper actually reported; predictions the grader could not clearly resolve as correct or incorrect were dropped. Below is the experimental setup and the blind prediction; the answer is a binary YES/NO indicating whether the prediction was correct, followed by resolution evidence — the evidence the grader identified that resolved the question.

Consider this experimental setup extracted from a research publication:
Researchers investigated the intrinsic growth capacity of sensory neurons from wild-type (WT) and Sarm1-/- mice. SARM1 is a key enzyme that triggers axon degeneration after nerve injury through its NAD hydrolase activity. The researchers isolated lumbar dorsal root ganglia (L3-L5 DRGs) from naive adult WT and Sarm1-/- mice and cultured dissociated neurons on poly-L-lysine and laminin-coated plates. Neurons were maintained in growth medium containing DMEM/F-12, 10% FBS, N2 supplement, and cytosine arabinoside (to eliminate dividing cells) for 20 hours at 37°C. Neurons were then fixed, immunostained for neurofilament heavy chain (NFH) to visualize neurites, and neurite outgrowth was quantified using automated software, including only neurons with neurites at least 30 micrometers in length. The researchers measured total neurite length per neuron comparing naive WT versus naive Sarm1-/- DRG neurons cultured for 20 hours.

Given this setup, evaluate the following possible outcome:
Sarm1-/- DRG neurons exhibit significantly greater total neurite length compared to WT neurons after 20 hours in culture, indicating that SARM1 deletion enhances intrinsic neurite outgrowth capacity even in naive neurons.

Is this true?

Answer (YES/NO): NO